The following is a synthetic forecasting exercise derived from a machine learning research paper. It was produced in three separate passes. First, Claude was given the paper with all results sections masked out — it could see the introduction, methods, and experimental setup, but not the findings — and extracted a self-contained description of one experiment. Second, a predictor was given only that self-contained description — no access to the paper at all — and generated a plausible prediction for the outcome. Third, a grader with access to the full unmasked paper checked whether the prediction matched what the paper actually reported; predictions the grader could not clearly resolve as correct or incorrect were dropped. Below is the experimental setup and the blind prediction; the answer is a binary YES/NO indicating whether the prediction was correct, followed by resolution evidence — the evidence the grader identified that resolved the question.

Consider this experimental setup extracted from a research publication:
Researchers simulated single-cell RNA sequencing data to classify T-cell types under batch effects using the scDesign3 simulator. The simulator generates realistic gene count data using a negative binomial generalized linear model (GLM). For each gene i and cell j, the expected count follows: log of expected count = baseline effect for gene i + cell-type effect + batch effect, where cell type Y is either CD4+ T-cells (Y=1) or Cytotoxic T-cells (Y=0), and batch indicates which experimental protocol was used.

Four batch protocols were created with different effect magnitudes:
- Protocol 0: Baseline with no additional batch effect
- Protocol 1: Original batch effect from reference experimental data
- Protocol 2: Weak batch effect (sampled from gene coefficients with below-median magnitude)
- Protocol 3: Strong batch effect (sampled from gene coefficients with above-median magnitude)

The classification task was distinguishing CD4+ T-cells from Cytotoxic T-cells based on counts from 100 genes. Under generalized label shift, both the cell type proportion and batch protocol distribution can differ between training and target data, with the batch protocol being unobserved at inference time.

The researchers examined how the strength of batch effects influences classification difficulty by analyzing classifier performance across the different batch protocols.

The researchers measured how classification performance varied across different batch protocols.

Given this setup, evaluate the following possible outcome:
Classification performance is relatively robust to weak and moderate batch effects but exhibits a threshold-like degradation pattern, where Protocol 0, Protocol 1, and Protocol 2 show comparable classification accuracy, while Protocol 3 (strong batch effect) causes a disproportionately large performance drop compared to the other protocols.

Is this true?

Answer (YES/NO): NO